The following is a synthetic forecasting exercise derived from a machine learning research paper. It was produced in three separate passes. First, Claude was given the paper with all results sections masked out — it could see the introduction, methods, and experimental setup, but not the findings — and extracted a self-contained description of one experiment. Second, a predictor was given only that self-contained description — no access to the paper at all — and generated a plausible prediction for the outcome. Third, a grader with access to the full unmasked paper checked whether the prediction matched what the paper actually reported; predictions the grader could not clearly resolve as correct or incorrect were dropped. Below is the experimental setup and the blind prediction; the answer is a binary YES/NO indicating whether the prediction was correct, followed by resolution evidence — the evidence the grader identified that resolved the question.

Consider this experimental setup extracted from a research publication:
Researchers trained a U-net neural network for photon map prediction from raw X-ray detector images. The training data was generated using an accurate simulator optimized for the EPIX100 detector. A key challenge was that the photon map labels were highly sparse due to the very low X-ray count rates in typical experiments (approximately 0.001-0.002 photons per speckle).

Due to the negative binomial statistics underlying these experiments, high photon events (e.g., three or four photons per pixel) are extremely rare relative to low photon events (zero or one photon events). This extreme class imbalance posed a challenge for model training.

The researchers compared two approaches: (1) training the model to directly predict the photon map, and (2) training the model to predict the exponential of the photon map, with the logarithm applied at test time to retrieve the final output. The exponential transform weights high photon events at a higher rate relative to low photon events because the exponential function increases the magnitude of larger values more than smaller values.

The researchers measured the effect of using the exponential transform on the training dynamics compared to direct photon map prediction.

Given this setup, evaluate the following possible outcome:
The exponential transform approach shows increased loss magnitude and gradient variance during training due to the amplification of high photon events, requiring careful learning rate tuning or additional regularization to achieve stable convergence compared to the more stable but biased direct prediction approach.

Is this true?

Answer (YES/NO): NO